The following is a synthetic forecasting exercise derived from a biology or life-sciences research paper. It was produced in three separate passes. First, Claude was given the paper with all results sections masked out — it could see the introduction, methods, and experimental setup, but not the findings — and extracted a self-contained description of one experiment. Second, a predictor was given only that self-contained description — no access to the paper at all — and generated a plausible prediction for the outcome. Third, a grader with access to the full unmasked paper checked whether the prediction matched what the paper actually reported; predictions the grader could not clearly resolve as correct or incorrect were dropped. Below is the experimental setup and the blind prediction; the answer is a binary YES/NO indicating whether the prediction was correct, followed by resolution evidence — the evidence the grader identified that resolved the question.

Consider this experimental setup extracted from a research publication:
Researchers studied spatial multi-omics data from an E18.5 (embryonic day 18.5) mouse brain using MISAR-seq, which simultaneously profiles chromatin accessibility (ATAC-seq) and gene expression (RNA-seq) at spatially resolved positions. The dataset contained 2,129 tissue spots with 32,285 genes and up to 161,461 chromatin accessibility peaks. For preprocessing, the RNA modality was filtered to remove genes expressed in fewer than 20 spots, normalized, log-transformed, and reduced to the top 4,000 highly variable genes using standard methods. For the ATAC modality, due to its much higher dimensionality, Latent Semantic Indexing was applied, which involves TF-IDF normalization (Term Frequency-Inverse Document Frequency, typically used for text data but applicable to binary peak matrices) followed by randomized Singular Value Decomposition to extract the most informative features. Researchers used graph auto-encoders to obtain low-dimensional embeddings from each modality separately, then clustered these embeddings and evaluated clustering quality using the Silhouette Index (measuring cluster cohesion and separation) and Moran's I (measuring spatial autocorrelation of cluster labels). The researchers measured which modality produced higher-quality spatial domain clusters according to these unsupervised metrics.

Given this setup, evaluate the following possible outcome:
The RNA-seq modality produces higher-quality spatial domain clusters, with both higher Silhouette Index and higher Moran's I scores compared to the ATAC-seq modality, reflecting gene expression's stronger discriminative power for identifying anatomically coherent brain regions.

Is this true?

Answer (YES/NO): NO